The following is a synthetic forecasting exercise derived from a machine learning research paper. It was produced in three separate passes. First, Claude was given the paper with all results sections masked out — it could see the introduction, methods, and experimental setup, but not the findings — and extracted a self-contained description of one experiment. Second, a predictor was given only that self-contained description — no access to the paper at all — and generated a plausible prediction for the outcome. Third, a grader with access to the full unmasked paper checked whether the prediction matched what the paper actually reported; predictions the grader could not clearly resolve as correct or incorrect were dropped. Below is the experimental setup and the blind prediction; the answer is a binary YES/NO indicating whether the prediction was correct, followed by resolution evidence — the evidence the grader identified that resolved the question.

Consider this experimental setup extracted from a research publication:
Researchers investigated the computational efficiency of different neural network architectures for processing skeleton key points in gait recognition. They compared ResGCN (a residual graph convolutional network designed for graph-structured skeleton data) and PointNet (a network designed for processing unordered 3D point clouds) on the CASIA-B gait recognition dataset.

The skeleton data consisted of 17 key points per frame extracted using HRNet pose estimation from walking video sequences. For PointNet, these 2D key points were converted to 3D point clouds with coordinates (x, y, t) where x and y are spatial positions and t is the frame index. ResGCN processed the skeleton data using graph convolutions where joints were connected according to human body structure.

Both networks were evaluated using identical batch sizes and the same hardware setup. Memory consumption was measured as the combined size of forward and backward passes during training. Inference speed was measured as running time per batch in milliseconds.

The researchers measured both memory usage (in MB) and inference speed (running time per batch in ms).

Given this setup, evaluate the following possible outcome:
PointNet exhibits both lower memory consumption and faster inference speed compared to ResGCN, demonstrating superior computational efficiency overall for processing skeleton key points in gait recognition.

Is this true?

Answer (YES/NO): YES